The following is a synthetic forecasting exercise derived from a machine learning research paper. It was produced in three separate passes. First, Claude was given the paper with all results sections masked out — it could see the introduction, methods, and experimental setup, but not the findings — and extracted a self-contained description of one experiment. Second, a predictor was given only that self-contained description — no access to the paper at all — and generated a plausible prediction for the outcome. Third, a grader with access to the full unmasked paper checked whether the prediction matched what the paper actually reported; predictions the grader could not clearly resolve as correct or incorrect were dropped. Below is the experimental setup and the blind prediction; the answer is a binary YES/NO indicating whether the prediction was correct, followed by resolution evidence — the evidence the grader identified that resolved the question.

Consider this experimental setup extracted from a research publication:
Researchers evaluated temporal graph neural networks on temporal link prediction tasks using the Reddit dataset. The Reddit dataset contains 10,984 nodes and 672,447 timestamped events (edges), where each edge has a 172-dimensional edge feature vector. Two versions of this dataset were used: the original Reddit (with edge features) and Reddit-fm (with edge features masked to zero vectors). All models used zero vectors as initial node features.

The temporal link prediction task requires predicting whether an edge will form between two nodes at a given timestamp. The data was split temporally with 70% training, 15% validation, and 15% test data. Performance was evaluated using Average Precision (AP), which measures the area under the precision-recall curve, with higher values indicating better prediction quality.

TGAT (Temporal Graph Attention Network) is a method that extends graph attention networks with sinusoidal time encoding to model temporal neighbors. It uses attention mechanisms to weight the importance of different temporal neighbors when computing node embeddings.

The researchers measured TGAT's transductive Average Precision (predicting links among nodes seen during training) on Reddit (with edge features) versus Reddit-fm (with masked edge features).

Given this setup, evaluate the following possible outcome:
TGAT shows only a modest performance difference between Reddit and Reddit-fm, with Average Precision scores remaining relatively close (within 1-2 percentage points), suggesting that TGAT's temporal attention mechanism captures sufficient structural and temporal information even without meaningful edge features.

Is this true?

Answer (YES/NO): NO